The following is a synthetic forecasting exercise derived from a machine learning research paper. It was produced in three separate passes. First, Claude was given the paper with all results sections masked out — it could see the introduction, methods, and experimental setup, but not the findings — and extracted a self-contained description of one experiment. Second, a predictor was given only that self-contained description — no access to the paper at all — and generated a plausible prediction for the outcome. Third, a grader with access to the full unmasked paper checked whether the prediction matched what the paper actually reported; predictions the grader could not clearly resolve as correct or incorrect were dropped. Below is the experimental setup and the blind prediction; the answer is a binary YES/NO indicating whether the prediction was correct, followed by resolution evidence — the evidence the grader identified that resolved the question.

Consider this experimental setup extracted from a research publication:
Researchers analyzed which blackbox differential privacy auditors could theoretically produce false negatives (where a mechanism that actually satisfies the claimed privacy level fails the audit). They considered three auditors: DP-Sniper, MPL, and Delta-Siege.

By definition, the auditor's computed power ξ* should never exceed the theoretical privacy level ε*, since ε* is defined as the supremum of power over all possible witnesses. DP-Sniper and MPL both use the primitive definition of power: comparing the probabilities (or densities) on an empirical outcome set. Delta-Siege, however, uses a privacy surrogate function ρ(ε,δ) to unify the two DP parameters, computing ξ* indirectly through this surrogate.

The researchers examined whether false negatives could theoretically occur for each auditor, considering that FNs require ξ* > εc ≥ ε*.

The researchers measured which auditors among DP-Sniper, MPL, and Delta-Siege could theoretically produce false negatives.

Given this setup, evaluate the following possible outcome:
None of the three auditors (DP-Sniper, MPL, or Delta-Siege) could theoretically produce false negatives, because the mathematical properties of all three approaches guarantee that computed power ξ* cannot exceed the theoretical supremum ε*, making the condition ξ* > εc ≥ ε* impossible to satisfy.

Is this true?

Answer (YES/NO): NO